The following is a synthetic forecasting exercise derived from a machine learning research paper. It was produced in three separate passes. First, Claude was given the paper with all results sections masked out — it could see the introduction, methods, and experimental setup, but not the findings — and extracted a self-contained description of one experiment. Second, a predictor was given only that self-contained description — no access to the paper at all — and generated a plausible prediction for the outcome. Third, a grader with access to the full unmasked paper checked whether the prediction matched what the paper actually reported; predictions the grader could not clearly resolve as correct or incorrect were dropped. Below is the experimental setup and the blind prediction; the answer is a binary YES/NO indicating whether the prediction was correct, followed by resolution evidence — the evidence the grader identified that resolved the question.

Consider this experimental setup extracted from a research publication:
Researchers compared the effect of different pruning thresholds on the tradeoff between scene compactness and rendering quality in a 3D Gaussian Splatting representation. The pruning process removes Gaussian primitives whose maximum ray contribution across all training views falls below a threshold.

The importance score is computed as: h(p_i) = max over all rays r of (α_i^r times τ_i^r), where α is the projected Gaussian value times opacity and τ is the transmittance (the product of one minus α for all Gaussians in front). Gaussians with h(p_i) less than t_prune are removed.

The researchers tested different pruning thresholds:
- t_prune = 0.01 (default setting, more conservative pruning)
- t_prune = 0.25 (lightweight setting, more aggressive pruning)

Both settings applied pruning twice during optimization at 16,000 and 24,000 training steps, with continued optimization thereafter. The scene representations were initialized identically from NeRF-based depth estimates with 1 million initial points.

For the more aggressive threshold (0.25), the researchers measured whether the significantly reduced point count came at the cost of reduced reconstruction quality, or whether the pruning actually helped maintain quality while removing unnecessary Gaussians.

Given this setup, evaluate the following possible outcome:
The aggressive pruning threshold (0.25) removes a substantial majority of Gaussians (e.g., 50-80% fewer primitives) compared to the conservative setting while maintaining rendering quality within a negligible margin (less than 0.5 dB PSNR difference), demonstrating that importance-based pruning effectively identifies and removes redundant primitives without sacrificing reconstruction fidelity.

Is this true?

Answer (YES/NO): NO